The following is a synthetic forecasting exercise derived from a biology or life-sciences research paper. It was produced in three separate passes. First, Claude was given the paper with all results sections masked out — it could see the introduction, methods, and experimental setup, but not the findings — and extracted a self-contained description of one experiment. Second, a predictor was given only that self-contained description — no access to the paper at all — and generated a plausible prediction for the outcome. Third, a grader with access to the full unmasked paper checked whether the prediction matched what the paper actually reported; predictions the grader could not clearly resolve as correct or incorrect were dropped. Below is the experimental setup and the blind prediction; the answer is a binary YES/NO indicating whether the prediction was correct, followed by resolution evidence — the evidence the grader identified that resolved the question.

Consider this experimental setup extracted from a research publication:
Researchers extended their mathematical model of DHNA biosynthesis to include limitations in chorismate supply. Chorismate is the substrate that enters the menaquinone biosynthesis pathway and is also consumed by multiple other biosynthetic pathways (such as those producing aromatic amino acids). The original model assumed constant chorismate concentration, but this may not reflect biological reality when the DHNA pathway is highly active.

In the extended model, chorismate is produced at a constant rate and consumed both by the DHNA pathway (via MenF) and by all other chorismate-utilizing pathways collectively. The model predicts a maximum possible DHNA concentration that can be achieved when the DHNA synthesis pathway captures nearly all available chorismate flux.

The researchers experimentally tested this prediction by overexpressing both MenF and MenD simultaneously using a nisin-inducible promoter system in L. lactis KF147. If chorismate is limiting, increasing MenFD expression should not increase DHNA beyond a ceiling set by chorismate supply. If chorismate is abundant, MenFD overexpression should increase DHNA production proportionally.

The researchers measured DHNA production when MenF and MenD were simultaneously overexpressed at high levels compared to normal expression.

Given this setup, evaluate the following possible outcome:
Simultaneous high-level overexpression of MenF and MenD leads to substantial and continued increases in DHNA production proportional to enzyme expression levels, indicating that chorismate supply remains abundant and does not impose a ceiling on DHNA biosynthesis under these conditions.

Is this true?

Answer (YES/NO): NO